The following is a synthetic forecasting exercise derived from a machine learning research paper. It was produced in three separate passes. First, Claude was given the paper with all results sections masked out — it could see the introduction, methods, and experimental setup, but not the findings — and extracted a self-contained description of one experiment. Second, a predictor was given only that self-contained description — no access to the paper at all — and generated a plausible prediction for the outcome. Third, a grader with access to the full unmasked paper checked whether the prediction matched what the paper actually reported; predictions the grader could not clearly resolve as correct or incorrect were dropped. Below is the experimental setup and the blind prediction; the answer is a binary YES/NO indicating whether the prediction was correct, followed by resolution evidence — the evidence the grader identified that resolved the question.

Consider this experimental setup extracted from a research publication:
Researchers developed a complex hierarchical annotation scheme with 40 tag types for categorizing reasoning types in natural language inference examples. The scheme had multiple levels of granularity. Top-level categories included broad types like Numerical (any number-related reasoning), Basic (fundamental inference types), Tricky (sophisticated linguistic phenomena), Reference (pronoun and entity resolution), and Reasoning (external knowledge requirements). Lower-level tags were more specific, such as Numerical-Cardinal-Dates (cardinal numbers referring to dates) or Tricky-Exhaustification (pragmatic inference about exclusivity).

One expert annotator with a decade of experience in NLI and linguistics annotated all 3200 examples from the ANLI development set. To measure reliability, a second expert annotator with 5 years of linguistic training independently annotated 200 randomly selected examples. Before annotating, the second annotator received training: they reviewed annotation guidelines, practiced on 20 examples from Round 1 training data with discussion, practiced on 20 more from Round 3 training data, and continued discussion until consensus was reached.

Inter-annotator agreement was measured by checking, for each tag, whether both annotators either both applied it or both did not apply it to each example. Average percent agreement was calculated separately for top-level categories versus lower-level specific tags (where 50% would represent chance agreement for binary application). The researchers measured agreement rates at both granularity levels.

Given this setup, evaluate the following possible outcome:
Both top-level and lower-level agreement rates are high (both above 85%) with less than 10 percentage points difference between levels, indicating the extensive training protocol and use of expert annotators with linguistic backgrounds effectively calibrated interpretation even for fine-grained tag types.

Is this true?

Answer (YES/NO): NO